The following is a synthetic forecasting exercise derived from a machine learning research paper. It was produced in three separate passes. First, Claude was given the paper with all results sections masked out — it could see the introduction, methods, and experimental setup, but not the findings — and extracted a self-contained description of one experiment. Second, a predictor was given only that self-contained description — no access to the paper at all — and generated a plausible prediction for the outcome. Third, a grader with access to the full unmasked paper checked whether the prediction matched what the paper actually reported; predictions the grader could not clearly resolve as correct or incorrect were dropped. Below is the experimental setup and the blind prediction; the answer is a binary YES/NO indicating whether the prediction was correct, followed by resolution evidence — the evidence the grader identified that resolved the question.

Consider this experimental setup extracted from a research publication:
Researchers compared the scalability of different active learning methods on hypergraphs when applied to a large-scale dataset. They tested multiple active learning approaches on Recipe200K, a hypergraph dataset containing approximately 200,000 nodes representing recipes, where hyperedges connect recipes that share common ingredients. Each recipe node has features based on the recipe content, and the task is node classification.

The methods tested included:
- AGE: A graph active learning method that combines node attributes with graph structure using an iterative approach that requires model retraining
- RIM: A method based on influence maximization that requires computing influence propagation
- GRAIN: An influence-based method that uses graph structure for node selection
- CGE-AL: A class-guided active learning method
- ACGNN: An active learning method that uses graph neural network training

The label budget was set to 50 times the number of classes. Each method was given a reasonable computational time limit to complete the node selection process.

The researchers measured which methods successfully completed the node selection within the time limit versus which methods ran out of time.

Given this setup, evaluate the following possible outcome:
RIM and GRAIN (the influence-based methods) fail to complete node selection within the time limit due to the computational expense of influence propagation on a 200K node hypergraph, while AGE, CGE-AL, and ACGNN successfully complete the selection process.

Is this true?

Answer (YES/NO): NO